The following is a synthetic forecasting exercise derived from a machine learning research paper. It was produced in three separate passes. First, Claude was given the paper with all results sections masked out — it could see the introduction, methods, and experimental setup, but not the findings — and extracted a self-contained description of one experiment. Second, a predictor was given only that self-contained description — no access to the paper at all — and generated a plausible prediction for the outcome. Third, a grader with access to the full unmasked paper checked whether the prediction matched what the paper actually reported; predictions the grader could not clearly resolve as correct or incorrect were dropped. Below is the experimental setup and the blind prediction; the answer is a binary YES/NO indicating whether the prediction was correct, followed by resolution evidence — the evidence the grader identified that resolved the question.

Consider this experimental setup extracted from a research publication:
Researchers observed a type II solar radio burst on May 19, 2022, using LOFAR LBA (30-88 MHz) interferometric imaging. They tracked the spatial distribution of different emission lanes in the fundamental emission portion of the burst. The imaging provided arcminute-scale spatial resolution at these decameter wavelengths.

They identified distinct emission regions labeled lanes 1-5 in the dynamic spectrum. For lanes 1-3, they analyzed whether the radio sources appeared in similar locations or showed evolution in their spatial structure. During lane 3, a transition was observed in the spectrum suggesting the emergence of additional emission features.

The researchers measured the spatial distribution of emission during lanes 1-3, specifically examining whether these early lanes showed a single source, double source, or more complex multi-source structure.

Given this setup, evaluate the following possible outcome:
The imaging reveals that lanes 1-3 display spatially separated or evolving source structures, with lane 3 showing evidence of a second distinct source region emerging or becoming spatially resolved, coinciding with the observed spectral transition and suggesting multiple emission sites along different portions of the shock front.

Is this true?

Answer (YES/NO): NO